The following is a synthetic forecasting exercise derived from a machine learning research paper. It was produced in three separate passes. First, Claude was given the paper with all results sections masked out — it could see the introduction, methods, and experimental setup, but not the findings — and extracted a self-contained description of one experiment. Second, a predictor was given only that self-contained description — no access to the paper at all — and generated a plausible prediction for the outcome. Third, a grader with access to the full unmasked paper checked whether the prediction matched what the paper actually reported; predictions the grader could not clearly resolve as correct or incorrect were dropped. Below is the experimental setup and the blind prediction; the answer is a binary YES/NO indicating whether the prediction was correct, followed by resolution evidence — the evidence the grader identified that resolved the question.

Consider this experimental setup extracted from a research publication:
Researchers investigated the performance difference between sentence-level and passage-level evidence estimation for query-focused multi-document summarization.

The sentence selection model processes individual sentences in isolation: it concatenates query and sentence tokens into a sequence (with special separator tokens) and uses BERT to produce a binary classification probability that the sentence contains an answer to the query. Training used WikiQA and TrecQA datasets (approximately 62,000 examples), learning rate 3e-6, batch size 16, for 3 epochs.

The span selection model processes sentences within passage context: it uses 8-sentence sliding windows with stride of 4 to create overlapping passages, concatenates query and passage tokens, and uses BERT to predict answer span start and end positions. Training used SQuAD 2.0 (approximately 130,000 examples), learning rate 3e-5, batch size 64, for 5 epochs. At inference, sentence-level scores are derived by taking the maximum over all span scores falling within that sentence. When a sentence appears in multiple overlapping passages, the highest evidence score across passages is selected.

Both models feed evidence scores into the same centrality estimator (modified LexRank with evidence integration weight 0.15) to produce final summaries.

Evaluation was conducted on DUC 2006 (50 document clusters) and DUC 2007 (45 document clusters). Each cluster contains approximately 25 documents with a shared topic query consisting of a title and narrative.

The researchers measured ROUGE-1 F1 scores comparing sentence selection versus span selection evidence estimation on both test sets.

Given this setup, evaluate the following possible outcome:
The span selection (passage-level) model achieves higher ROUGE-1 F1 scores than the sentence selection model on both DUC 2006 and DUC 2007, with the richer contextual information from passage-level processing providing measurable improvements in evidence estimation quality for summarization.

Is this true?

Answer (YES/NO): YES